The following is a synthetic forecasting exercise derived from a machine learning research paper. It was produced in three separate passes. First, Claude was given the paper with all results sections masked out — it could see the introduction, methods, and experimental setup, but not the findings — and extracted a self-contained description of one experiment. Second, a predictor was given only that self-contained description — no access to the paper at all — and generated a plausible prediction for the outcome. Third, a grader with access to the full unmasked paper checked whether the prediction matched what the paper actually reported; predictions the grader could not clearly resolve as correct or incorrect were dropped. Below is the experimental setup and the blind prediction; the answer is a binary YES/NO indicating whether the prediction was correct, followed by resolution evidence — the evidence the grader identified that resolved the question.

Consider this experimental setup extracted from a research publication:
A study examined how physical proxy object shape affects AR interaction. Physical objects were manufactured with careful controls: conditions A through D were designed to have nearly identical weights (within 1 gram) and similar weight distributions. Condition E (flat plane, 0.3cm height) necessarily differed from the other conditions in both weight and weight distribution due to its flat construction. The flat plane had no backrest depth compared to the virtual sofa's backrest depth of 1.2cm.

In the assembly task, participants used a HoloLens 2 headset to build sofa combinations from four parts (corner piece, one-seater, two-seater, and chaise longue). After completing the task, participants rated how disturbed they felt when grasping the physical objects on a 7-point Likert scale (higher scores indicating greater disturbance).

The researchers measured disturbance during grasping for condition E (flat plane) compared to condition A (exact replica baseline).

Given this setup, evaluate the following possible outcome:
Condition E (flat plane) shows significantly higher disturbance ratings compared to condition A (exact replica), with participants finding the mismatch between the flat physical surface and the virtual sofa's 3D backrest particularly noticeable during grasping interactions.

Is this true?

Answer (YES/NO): YES